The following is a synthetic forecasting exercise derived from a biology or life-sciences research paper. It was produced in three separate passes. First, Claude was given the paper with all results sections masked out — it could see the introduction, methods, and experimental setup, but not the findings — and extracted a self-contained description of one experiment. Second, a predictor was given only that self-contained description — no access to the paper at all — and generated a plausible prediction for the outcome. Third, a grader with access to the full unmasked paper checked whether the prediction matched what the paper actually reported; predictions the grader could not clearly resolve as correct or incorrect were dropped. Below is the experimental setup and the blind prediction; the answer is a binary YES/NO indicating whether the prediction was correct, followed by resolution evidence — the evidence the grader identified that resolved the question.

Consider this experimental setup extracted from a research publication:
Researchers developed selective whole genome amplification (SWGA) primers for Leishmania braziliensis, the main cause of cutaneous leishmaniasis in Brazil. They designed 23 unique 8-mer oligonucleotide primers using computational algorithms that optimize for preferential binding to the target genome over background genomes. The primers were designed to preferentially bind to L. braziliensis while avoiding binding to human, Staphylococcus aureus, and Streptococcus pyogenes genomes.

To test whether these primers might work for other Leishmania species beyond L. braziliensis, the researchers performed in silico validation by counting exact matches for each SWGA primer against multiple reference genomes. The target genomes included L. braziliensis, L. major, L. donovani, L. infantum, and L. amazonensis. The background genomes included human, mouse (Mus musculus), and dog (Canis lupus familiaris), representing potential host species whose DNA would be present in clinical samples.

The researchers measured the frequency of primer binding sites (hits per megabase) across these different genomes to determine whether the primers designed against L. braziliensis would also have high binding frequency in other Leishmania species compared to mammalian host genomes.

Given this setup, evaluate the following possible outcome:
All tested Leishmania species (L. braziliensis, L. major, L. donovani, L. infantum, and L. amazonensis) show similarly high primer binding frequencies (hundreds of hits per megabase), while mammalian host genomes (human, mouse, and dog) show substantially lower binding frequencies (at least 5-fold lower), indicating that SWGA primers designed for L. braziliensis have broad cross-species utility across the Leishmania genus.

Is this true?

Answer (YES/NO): NO